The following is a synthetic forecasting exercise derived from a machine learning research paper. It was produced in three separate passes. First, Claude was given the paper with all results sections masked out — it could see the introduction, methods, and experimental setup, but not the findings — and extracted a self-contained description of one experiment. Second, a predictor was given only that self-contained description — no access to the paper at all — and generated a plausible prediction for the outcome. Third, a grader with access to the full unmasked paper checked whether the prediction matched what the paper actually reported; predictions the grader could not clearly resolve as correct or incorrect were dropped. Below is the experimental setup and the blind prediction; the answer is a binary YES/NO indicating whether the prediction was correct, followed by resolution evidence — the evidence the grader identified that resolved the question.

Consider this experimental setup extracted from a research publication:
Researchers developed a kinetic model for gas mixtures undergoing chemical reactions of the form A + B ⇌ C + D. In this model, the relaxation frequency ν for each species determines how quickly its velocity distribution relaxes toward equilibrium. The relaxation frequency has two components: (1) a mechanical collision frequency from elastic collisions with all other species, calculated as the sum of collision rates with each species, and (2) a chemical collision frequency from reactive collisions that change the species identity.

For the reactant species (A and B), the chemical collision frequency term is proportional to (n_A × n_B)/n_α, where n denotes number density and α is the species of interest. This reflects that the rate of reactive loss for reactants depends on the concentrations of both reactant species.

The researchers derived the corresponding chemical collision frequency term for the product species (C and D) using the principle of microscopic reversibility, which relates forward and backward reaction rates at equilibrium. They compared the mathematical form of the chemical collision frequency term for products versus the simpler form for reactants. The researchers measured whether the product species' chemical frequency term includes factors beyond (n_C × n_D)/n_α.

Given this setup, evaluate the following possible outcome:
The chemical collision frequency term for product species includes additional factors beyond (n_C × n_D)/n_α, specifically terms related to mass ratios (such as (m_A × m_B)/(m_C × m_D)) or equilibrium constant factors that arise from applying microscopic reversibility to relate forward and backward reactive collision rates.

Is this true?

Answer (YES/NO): YES